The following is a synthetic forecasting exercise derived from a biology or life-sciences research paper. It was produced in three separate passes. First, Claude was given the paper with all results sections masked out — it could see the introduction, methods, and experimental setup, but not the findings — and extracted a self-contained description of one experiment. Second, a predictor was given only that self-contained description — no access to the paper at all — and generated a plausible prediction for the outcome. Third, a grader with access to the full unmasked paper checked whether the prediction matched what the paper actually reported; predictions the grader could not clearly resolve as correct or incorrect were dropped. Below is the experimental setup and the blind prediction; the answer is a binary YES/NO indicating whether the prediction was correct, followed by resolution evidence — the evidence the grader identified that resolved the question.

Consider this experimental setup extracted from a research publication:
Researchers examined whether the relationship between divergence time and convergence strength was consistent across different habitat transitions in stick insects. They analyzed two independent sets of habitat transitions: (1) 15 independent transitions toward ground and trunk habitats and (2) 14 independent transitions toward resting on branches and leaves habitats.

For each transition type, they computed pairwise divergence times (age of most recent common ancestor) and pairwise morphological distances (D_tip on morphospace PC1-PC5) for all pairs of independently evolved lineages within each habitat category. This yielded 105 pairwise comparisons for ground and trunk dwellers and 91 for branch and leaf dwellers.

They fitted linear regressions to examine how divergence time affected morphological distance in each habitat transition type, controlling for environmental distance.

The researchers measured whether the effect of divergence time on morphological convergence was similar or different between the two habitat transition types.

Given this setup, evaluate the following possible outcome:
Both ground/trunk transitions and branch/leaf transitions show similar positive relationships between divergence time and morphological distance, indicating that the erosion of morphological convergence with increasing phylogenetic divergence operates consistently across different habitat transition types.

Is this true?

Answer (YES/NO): YES